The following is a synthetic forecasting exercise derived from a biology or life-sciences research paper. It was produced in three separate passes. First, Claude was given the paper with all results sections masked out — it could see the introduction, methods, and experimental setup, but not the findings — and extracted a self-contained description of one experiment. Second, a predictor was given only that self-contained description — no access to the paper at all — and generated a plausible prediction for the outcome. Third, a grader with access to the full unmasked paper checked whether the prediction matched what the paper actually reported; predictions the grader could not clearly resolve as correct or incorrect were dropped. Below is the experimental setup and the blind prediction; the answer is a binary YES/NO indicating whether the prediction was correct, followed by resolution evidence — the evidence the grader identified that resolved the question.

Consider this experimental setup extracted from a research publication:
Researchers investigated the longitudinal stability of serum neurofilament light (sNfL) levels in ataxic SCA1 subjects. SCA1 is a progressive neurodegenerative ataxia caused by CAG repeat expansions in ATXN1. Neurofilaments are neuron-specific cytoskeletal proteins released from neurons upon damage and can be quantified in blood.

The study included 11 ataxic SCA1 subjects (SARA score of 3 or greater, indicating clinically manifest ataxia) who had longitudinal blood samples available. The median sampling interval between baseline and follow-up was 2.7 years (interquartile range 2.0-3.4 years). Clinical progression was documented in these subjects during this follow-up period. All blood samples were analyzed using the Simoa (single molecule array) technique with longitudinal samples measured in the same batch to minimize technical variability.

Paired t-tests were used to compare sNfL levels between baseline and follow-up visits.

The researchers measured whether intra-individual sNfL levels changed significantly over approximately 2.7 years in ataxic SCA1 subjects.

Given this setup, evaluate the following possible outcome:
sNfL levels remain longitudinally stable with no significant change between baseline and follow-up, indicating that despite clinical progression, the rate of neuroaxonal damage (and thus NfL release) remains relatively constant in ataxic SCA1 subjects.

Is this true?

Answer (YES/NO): YES